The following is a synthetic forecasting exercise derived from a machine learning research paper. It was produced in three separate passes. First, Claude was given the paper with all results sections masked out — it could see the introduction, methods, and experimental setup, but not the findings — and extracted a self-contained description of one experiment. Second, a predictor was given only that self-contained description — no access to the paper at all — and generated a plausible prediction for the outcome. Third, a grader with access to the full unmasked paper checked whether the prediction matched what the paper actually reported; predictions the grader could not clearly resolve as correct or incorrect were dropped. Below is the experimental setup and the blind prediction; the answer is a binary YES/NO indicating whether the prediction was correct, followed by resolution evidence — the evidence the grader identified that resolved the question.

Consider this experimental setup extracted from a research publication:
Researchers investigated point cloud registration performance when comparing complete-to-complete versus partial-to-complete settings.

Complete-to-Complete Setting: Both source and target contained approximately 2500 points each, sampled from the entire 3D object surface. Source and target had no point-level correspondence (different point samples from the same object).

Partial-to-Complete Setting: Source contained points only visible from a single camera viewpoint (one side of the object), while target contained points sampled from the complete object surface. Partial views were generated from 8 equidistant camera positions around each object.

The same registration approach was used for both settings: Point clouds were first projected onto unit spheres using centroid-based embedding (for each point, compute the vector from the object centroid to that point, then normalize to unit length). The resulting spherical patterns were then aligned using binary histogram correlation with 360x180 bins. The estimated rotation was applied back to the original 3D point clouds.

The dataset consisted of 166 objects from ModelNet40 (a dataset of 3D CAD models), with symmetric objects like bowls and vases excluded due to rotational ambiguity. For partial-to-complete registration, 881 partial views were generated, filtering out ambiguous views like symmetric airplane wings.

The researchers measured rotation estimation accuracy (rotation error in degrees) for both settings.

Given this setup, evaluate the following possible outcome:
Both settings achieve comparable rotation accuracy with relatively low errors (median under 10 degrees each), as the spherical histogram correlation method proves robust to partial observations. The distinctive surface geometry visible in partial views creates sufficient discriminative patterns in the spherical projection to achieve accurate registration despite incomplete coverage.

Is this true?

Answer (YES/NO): NO